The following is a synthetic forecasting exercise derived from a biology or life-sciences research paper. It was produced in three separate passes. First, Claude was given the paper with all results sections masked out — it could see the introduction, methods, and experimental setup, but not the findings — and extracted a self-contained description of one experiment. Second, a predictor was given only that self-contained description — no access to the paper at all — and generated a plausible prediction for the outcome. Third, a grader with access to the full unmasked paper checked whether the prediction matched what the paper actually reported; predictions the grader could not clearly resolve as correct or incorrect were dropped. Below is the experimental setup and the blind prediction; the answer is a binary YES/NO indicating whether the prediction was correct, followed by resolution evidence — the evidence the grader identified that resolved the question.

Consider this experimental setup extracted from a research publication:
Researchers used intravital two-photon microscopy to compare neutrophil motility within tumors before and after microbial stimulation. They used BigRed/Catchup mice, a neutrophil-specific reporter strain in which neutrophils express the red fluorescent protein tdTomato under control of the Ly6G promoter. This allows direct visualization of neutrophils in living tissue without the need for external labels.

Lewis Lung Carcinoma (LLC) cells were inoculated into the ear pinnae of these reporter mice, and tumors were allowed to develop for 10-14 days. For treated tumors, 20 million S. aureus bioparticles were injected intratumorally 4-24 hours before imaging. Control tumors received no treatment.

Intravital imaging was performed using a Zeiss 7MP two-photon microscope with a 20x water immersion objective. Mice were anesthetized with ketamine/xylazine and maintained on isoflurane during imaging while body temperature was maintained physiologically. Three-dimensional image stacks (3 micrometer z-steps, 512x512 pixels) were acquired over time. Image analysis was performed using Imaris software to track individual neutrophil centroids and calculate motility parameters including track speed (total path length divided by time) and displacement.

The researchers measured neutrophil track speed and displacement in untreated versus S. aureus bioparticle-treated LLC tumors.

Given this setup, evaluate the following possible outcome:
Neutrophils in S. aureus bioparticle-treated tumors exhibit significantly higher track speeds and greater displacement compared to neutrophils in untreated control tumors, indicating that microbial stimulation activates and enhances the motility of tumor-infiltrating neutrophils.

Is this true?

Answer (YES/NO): YES